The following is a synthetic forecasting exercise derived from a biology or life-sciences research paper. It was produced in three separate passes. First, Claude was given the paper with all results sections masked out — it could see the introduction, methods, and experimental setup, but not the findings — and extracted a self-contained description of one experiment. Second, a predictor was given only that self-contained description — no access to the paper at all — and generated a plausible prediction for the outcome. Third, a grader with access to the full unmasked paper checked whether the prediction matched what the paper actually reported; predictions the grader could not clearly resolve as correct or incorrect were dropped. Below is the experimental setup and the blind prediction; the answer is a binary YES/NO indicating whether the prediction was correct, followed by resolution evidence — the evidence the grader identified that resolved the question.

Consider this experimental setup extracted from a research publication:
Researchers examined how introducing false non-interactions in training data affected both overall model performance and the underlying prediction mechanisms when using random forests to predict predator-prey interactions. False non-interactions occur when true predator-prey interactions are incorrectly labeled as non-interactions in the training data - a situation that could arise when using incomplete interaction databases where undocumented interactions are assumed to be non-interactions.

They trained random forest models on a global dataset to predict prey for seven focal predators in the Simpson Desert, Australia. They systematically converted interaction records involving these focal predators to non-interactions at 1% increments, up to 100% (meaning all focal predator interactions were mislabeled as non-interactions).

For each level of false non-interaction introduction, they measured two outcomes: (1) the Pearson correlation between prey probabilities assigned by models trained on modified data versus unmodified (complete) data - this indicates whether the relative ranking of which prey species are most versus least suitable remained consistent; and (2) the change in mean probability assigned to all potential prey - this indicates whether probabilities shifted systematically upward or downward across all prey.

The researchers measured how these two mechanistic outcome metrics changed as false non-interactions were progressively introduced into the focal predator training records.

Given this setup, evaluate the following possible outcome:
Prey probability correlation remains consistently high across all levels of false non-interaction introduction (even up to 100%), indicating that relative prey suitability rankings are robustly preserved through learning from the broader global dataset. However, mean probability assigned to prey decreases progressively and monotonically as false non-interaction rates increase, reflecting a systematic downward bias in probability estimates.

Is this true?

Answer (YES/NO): NO